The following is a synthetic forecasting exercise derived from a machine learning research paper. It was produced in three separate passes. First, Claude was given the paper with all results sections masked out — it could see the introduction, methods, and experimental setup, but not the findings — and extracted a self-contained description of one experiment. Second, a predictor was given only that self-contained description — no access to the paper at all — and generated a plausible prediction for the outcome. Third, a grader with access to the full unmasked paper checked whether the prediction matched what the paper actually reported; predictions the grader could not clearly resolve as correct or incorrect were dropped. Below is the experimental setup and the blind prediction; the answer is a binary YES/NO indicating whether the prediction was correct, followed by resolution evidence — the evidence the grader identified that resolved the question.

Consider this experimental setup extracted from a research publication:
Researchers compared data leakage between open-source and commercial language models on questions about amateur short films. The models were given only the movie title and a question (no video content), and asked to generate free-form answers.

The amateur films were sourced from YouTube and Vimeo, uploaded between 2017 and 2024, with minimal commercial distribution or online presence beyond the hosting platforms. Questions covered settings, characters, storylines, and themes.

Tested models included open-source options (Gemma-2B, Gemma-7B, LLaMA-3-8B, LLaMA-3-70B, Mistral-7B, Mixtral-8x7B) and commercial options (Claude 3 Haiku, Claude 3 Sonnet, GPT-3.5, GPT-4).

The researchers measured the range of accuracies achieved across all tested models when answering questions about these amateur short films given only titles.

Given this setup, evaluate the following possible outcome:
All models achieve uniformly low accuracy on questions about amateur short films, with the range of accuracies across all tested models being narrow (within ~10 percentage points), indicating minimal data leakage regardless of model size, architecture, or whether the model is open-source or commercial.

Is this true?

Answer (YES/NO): NO